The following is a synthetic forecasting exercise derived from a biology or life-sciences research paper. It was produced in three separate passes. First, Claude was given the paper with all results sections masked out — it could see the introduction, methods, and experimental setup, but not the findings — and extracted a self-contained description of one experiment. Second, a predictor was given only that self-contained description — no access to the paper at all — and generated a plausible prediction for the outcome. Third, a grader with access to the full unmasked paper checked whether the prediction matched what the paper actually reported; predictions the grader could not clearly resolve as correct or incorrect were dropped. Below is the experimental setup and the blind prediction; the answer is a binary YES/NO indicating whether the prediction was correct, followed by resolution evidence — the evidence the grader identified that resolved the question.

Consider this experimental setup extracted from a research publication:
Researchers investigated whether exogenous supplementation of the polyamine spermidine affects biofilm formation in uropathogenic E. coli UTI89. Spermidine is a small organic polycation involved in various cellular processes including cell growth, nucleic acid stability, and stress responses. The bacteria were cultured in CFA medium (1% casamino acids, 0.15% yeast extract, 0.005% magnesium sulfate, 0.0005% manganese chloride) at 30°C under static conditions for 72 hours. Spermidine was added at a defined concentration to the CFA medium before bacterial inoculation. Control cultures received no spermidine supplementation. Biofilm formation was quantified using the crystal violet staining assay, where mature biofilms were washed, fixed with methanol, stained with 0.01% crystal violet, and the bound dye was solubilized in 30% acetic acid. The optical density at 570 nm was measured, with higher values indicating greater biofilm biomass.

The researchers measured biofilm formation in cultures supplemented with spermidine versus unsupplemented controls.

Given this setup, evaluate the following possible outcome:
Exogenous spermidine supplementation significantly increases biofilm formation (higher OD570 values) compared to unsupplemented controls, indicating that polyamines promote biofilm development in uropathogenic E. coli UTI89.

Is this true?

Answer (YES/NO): NO